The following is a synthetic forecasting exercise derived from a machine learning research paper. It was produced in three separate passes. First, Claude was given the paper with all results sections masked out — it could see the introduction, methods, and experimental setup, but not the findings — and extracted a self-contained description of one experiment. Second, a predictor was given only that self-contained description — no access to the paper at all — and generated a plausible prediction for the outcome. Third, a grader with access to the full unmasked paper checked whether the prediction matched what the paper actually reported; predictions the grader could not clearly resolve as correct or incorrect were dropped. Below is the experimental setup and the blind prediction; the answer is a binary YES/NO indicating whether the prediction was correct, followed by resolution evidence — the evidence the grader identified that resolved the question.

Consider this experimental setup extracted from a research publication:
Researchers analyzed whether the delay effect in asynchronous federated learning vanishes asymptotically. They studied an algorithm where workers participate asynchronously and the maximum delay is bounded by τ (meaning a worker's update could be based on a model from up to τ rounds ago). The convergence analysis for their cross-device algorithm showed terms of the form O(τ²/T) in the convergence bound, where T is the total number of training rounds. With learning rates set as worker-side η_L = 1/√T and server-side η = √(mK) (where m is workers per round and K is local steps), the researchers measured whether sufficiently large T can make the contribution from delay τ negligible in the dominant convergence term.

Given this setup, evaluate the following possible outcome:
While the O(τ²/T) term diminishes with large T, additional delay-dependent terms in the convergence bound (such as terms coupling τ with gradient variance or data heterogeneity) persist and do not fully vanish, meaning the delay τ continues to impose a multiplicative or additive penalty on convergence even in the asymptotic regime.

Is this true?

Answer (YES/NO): NO